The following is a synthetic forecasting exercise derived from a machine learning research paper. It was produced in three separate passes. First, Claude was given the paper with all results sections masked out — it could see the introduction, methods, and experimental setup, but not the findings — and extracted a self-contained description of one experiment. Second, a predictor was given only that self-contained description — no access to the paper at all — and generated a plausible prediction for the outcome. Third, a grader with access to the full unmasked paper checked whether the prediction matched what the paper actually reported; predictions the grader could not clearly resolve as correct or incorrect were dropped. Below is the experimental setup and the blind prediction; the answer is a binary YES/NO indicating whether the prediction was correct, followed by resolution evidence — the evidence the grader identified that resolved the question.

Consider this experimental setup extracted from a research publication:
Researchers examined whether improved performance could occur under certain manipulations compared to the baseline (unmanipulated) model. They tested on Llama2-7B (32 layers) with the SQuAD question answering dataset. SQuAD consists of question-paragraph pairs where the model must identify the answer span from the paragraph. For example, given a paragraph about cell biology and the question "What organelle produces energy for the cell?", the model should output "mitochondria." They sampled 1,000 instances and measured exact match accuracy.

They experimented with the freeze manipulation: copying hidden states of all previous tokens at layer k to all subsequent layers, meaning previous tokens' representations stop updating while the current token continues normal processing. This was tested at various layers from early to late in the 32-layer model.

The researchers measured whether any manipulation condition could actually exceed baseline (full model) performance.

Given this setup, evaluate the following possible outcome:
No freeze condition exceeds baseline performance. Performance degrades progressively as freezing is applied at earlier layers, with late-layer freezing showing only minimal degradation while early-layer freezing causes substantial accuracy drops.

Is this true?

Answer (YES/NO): NO